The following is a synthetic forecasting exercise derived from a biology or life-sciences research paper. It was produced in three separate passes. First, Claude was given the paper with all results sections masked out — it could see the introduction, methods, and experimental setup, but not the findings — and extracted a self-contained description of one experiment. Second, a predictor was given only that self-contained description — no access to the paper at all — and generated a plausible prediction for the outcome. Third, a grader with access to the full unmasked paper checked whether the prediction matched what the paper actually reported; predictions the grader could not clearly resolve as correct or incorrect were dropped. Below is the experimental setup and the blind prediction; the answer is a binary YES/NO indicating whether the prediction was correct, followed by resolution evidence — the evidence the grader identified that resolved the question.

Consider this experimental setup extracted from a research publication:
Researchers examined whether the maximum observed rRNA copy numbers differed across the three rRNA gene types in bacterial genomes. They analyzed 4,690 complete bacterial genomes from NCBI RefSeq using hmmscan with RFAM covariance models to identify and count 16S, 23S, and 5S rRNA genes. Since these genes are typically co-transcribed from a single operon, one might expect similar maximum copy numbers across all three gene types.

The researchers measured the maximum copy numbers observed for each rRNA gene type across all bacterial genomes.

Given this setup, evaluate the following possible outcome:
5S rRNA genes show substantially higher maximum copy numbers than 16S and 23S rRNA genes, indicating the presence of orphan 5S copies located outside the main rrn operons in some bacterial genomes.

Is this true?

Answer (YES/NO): NO